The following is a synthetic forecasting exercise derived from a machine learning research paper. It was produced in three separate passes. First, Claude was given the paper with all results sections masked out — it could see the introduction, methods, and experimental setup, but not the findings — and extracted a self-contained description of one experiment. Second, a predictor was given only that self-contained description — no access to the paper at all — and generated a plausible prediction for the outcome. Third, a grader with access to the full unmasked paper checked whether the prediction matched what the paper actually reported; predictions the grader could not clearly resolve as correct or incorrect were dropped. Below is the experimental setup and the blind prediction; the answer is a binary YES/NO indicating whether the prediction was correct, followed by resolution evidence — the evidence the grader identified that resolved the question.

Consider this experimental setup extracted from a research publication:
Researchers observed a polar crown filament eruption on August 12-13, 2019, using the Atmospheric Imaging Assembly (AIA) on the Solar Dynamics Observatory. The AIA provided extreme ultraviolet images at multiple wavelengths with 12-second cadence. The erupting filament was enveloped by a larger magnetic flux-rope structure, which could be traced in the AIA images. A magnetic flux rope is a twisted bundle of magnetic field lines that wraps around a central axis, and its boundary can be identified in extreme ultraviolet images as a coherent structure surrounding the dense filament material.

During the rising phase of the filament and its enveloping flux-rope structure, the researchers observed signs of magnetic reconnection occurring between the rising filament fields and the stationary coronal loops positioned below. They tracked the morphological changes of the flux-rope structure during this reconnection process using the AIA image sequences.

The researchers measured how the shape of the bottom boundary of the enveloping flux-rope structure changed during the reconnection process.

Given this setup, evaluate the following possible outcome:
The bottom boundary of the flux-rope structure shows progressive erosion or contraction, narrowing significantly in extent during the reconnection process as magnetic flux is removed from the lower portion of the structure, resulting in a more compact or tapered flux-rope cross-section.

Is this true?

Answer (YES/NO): NO